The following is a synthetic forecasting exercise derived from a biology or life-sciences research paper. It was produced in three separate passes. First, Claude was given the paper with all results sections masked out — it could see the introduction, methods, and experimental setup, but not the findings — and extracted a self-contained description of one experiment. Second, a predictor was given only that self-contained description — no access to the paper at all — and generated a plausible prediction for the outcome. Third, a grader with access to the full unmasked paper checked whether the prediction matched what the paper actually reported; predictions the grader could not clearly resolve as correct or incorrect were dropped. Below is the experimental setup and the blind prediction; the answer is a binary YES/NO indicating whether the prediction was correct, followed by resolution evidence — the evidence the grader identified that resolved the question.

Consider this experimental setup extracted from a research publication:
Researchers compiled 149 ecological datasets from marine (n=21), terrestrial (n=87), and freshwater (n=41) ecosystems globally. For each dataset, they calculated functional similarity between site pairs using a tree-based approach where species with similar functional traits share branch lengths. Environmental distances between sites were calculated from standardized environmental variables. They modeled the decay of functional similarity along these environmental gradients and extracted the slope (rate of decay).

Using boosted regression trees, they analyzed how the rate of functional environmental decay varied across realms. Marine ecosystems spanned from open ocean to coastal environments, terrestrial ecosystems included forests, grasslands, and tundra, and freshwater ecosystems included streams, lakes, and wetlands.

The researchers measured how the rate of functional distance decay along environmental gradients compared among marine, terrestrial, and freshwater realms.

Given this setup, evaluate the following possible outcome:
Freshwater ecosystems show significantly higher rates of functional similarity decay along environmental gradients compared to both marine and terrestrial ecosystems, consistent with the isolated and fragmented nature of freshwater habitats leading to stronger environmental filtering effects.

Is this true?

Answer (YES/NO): NO